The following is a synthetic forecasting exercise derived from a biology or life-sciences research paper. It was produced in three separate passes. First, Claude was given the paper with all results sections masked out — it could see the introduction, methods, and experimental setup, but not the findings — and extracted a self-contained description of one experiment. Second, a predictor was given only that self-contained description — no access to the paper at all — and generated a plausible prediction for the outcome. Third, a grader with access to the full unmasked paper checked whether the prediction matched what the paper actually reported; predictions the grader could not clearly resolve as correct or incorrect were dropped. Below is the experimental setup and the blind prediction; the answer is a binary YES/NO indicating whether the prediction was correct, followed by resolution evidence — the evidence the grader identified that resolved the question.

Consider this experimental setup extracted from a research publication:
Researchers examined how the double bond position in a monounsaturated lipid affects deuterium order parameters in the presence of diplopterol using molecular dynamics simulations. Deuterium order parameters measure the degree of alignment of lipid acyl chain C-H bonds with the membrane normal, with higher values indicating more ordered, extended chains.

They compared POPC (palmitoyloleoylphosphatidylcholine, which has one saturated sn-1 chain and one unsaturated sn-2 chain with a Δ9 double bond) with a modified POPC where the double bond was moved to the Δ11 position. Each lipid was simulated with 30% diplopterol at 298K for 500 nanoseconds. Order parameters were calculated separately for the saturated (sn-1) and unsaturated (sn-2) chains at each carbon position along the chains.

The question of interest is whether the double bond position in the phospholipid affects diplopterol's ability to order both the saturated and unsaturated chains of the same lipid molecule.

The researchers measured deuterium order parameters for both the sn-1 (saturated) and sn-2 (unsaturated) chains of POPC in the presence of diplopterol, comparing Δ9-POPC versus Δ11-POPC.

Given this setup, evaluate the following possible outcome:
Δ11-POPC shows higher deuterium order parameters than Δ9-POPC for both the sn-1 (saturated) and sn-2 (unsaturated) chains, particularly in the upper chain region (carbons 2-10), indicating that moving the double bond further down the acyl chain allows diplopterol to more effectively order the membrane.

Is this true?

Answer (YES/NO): NO